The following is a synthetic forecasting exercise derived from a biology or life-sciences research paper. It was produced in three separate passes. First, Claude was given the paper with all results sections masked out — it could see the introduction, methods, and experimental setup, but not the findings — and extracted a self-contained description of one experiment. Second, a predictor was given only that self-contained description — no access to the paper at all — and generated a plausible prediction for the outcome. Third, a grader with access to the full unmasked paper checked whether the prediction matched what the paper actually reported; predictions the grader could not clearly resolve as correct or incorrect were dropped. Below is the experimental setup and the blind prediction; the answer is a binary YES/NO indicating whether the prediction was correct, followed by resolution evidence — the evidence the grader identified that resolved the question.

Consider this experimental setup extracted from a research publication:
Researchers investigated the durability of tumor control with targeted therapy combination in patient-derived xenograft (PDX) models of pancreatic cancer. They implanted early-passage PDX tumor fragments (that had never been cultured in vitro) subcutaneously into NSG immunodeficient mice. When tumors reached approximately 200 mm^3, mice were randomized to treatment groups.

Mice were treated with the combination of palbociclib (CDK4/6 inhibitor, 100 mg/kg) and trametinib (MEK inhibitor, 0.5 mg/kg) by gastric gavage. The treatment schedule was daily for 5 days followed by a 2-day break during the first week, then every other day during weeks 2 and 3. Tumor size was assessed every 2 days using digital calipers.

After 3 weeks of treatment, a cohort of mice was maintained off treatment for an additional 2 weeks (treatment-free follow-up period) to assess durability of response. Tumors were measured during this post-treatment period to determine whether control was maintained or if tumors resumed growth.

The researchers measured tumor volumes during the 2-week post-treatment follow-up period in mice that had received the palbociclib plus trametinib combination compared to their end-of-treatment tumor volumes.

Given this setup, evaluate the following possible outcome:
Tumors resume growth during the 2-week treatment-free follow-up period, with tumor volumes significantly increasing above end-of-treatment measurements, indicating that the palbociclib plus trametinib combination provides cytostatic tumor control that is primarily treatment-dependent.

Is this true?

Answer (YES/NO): YES